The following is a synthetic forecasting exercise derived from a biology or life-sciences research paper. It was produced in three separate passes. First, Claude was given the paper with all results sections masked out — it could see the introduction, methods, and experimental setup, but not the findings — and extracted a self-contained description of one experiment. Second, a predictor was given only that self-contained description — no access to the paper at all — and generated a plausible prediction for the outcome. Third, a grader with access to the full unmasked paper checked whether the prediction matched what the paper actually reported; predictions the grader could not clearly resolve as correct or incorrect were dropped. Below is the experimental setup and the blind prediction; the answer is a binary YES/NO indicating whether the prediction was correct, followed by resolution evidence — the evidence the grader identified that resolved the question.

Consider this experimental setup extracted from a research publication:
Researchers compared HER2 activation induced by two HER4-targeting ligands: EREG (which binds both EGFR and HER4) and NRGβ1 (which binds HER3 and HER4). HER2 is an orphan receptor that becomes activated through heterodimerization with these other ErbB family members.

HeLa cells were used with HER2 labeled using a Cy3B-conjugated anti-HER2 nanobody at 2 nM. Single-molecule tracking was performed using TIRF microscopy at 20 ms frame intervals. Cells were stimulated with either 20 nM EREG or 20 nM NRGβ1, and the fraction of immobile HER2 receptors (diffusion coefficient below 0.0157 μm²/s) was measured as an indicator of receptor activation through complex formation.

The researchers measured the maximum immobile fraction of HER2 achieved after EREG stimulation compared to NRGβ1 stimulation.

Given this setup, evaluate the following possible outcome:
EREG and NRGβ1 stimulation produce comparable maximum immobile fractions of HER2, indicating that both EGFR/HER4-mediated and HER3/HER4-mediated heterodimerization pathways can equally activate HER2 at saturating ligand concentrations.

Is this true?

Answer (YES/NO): NO